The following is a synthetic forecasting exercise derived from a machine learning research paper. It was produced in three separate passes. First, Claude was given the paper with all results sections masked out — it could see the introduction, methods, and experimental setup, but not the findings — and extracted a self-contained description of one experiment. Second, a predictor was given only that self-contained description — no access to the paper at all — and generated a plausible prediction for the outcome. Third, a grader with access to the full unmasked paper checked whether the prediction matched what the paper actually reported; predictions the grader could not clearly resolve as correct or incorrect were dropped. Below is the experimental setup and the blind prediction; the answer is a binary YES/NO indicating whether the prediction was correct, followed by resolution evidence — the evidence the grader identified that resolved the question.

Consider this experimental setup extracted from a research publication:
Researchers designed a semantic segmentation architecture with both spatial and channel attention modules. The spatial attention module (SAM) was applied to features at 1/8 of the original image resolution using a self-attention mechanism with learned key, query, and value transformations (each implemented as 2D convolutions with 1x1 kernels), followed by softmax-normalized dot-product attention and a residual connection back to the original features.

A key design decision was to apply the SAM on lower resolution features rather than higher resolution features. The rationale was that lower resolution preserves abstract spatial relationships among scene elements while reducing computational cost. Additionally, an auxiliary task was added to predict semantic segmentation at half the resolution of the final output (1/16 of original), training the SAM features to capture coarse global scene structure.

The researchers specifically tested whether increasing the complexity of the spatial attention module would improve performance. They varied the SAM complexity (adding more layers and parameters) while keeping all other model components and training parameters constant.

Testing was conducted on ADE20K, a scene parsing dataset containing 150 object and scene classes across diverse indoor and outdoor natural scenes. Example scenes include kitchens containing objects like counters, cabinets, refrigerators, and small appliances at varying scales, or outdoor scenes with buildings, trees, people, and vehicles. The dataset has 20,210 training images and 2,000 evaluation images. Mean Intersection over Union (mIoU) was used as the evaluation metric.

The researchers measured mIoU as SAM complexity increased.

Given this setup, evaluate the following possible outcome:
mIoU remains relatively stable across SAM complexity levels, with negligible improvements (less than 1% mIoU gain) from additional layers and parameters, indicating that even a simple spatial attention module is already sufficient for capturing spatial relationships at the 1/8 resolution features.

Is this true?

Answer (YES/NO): YES